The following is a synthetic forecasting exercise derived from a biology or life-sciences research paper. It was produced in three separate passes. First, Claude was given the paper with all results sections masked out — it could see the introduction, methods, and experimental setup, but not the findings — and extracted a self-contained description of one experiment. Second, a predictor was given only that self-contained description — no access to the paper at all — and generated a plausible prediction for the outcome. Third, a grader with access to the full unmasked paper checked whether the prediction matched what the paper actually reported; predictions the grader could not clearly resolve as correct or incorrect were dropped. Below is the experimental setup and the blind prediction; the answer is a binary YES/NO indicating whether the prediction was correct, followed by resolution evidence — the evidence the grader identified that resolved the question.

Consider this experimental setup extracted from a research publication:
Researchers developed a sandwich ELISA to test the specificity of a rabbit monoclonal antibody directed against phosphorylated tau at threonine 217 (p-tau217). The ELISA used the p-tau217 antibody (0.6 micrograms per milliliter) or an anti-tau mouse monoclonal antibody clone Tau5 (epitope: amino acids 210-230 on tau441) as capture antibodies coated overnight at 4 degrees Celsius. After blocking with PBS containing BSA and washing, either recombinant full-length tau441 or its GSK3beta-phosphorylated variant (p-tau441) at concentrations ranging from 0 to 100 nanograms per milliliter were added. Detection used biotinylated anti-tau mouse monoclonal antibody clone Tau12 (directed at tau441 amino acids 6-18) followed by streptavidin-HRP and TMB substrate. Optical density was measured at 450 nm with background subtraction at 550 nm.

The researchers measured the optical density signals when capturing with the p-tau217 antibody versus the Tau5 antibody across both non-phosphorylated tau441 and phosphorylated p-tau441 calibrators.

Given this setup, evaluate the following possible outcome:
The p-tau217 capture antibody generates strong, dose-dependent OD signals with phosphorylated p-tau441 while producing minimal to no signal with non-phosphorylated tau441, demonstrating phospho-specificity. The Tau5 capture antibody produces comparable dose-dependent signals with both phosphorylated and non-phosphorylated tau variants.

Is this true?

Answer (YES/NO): YES